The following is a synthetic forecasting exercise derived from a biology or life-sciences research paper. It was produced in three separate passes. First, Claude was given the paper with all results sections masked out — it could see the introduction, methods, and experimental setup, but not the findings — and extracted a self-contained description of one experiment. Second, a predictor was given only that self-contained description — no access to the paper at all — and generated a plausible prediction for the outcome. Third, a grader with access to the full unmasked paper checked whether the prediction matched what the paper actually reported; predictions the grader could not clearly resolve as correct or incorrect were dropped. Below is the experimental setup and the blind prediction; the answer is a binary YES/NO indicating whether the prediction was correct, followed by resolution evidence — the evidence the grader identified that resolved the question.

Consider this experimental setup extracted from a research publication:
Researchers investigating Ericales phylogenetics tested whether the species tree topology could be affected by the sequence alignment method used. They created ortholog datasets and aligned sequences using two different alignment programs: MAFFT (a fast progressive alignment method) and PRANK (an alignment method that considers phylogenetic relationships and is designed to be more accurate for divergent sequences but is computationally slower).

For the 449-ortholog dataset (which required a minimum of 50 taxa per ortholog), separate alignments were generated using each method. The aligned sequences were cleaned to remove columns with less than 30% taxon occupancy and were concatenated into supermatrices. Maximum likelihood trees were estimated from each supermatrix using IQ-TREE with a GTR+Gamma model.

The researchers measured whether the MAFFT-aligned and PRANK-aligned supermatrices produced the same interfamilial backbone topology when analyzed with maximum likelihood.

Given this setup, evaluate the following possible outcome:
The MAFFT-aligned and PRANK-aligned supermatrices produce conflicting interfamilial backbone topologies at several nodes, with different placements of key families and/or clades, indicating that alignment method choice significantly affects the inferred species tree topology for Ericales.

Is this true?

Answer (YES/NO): YES